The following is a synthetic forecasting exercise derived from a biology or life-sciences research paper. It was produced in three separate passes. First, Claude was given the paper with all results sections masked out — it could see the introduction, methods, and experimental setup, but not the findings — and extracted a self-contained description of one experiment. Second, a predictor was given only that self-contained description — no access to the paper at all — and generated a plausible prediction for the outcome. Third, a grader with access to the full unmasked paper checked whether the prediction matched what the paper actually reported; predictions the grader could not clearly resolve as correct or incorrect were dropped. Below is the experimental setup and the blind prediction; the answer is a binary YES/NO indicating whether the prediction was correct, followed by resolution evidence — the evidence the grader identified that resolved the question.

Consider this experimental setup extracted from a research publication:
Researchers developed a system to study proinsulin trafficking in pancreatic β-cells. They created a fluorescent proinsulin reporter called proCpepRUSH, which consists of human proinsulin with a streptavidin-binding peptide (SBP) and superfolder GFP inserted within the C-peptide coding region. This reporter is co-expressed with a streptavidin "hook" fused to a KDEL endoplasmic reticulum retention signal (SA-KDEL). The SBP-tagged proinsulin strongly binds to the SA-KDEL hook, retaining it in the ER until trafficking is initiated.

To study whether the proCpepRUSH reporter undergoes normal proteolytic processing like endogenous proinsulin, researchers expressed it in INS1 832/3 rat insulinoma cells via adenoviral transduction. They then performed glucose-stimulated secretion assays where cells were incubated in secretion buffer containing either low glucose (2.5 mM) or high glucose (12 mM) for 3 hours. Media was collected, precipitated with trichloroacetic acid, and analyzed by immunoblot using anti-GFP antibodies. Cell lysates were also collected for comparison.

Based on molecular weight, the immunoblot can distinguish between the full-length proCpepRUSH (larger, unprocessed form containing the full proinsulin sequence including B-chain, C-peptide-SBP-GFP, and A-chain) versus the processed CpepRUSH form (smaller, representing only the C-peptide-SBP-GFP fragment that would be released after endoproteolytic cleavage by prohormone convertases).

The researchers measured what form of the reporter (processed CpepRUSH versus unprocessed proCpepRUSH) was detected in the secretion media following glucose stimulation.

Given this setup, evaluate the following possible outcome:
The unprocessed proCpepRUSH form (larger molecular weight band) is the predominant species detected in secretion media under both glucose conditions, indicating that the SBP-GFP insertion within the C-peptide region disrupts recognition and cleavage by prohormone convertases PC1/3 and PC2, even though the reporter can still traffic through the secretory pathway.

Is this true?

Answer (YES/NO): NO